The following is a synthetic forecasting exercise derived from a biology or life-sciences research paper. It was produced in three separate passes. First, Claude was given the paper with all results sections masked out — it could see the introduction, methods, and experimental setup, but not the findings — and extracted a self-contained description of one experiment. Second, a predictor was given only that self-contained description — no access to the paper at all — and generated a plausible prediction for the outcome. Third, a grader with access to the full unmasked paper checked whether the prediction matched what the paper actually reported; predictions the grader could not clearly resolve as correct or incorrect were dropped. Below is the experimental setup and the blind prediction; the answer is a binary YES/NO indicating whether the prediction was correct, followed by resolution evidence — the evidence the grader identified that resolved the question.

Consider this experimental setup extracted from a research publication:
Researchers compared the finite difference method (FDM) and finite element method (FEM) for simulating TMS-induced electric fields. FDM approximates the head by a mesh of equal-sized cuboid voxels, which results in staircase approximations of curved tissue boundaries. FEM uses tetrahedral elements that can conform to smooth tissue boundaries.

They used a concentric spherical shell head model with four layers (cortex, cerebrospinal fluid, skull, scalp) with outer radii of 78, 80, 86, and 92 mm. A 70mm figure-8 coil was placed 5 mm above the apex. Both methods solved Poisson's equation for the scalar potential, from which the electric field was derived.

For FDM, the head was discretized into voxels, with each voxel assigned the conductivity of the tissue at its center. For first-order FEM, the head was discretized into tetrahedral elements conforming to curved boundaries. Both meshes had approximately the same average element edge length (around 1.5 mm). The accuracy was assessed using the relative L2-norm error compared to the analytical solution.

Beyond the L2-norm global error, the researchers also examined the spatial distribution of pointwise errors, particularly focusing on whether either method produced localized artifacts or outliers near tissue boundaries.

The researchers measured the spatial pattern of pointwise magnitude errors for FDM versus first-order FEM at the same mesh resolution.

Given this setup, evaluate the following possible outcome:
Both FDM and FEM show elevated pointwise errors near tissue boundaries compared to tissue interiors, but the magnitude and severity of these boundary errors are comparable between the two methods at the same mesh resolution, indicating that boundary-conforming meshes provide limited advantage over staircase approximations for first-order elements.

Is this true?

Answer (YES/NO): NO